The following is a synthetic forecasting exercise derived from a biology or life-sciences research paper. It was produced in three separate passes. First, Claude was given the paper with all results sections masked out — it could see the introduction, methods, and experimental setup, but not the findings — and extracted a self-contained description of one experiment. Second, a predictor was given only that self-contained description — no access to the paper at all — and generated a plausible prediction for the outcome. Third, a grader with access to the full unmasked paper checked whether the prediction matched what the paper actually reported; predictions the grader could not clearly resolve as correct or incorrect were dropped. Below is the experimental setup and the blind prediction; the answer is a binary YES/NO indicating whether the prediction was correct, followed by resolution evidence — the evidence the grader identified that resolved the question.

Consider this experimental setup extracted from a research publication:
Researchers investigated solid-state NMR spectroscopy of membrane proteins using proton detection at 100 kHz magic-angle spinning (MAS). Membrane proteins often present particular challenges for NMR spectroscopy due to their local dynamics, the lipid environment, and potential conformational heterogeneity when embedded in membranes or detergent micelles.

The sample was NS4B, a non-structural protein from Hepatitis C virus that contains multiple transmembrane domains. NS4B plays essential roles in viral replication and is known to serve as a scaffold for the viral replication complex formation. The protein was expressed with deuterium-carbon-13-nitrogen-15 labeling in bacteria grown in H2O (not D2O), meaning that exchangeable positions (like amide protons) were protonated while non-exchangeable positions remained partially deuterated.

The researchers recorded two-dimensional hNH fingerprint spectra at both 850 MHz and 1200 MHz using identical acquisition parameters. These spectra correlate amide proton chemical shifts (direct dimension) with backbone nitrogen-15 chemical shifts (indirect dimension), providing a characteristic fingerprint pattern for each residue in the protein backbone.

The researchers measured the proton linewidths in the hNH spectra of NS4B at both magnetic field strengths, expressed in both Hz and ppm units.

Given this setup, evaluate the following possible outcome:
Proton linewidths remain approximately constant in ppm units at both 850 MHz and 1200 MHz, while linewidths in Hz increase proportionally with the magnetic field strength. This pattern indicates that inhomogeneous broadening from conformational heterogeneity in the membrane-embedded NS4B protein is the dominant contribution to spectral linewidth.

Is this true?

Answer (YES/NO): NO